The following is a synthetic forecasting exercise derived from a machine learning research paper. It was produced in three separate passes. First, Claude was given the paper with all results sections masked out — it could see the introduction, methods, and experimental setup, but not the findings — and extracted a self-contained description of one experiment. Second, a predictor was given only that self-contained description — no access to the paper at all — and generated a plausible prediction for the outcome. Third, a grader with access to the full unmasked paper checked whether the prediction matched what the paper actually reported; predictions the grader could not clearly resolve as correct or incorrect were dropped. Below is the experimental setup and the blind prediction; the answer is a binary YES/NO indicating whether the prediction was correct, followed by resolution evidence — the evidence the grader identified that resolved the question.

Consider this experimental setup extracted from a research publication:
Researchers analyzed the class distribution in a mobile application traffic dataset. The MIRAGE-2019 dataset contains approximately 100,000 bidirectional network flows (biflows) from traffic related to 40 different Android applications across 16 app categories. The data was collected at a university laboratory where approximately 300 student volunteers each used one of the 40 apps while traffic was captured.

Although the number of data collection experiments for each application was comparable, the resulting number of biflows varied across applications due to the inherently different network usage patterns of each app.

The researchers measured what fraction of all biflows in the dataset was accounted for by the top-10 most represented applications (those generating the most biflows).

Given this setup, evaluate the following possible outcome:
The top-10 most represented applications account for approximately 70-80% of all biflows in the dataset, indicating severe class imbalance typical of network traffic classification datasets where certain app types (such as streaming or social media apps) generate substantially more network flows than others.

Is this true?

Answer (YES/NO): NO